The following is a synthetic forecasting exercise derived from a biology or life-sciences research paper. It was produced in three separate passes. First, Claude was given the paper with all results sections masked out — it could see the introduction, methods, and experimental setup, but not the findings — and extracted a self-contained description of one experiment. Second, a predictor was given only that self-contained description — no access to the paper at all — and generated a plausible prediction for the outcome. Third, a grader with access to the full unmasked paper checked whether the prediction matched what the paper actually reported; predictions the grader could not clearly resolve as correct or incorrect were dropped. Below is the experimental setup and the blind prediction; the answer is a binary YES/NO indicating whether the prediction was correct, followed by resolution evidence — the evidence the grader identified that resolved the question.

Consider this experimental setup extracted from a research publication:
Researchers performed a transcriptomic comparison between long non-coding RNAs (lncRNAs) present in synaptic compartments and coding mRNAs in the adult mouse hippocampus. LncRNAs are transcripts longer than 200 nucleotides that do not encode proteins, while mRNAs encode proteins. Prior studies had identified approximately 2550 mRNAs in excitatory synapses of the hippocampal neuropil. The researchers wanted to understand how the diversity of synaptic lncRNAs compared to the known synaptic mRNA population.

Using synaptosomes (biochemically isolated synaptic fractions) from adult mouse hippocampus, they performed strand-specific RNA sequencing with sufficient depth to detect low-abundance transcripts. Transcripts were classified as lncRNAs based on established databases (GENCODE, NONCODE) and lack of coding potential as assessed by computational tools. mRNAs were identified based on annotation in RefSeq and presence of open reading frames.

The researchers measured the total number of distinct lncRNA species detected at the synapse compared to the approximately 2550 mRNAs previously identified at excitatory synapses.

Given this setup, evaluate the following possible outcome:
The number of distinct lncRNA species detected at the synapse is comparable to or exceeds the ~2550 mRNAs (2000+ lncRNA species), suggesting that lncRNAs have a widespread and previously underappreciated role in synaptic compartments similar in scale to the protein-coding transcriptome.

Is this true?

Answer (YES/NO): NO